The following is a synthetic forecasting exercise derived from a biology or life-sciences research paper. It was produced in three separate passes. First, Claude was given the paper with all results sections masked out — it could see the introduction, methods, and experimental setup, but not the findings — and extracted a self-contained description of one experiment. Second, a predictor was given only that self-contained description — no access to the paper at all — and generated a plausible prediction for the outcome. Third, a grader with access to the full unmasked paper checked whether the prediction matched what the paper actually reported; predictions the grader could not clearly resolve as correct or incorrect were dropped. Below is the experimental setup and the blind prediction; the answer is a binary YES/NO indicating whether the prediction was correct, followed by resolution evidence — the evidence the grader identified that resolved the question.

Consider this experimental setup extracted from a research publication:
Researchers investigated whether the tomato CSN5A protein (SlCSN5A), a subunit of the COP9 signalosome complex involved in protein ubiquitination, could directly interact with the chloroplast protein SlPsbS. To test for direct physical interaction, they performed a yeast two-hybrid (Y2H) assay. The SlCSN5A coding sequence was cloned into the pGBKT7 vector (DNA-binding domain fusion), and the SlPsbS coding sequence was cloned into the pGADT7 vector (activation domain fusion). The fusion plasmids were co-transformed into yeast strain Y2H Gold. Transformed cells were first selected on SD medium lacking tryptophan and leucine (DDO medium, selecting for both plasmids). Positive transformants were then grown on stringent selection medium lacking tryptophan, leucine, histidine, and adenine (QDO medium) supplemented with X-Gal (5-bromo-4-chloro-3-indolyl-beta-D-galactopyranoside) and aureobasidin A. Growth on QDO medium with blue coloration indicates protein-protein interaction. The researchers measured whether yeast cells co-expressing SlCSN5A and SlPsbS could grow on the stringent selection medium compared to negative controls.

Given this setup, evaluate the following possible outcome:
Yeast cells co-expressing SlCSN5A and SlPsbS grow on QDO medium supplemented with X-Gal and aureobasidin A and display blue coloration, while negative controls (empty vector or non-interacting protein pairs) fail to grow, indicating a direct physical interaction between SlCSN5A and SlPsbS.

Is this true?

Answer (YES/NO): YES